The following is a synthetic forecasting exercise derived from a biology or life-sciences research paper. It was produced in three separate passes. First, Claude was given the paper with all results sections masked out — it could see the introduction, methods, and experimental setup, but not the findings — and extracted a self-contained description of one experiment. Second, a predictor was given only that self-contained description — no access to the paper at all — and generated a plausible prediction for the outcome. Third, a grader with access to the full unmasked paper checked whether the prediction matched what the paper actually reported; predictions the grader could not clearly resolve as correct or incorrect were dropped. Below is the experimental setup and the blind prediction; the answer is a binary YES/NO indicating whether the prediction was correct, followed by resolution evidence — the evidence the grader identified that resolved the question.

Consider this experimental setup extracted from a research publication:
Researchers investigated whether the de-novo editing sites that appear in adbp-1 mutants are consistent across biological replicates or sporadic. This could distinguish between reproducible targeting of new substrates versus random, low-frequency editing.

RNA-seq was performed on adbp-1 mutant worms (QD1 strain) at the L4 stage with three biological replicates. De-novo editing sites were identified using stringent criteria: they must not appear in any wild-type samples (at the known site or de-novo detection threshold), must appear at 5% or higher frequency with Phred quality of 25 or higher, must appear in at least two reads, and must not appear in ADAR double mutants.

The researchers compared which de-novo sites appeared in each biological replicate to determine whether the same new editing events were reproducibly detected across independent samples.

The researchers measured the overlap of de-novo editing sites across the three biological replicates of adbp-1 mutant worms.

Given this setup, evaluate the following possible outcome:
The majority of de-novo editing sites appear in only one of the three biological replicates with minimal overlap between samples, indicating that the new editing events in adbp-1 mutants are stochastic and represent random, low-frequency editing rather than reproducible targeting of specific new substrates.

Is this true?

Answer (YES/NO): NO